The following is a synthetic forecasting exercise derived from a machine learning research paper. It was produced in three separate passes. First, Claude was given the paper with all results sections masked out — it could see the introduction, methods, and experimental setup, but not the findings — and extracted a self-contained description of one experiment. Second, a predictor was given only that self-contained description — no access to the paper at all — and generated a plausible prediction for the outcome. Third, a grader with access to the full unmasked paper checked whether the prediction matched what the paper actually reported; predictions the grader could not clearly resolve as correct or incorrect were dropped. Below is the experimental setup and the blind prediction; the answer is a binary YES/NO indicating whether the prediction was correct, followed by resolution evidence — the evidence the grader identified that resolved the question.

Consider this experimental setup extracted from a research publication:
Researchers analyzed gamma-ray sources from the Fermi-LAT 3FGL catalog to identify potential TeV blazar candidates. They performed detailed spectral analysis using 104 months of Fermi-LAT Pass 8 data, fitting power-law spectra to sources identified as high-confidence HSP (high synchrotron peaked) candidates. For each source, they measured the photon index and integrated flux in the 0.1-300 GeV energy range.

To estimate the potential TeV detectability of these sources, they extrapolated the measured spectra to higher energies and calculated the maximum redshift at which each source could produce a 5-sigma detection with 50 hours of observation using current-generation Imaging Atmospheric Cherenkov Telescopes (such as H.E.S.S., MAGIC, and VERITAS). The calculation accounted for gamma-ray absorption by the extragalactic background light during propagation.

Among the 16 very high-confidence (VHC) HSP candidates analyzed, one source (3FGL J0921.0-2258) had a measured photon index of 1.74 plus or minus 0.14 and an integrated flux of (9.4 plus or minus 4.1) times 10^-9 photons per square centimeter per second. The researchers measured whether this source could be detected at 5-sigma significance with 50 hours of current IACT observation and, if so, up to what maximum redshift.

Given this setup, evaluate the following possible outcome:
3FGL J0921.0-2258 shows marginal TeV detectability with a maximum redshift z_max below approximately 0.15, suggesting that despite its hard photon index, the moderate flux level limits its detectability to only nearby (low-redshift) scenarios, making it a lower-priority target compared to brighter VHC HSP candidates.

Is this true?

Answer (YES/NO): NO